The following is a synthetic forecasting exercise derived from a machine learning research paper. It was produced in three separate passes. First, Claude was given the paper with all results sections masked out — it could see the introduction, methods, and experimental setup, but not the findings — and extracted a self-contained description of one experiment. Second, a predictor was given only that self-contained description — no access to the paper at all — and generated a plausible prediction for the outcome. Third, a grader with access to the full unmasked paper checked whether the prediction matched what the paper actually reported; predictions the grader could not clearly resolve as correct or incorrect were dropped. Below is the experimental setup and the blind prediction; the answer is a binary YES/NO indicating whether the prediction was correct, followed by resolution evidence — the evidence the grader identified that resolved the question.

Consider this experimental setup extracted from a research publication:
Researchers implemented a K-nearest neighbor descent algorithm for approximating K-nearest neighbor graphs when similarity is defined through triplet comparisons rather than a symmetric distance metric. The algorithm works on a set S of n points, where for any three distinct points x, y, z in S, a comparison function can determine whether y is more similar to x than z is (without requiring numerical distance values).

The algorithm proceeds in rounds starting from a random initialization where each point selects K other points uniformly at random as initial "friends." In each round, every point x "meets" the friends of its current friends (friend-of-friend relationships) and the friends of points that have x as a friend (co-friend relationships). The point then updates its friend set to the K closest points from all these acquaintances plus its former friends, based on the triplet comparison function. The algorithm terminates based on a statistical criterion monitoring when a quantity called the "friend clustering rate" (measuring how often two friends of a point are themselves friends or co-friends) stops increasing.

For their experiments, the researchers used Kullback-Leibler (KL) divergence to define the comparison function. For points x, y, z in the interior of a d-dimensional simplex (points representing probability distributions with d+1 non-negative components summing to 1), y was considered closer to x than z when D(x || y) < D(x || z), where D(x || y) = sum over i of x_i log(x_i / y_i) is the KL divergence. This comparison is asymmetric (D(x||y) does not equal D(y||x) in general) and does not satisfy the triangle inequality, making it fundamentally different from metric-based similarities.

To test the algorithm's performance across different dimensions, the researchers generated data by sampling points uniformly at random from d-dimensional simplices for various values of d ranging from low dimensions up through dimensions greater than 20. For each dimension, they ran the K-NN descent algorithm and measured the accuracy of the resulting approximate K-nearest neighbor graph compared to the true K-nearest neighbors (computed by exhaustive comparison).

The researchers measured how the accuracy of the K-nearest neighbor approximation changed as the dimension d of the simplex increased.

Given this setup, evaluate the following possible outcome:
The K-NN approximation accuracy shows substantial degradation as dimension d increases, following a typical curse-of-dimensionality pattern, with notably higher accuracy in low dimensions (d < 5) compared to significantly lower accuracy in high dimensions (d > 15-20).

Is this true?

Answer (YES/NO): NO